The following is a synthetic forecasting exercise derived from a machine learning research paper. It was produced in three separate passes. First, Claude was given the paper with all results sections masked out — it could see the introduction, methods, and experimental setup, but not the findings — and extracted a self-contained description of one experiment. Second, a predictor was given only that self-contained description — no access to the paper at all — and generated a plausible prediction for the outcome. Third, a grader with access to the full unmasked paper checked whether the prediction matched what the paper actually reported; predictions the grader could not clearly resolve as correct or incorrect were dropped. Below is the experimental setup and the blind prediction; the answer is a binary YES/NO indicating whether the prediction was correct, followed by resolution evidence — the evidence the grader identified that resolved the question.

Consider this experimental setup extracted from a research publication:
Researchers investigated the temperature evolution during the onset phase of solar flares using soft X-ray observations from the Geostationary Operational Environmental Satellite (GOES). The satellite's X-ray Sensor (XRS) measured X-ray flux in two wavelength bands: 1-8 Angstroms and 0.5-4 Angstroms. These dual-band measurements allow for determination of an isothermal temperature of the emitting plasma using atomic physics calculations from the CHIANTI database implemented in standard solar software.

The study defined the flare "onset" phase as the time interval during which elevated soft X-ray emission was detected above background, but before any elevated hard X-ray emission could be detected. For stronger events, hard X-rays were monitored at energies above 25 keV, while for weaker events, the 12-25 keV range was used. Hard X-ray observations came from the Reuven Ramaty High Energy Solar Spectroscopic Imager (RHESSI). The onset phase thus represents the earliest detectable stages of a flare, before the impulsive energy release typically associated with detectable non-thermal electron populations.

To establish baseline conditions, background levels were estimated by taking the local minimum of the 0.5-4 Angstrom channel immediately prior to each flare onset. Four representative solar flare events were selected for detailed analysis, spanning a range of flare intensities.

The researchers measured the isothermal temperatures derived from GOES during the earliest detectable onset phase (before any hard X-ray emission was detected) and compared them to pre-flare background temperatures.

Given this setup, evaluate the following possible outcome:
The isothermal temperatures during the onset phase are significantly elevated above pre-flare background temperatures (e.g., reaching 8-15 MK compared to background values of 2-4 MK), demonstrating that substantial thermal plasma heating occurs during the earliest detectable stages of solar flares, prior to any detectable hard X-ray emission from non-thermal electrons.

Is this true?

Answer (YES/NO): YES